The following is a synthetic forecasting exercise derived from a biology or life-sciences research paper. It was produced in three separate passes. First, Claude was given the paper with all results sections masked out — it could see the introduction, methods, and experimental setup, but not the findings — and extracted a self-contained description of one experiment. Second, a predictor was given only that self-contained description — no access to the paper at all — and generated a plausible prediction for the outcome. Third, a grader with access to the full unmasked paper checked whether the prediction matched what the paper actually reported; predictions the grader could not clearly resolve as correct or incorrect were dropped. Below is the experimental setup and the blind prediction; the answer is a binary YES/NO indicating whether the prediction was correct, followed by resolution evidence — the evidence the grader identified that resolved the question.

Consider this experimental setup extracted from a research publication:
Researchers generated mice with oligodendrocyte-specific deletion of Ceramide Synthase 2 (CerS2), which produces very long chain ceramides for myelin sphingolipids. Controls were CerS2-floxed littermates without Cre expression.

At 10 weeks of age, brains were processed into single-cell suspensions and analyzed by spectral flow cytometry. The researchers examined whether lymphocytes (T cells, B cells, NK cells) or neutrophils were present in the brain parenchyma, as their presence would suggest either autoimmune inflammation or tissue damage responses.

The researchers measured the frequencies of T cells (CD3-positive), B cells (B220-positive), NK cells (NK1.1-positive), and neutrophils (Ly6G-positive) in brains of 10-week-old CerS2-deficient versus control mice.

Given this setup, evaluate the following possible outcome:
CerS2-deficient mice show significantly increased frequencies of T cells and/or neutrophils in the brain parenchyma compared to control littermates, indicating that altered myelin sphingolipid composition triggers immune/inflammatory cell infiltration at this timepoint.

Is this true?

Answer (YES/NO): YES